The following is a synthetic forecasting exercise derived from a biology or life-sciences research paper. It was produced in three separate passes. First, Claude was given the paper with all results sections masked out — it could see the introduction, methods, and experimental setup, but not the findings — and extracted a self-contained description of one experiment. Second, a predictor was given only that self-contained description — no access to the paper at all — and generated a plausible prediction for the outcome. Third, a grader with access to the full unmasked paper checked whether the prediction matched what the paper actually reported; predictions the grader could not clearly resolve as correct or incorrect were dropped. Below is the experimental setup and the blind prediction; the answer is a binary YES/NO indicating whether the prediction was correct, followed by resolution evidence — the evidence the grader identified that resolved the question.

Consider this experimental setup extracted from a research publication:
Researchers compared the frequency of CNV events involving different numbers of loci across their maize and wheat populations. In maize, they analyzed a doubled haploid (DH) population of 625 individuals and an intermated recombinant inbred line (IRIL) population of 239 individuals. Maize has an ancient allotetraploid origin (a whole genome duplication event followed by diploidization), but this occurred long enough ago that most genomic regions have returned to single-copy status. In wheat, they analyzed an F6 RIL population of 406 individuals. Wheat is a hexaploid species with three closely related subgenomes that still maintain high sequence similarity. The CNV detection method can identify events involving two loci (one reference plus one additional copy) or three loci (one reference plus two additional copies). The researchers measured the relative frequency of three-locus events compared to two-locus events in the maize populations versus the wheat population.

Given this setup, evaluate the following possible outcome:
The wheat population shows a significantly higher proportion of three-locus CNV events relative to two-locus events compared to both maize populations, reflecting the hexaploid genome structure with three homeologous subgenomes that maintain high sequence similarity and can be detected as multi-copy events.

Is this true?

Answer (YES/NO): YES